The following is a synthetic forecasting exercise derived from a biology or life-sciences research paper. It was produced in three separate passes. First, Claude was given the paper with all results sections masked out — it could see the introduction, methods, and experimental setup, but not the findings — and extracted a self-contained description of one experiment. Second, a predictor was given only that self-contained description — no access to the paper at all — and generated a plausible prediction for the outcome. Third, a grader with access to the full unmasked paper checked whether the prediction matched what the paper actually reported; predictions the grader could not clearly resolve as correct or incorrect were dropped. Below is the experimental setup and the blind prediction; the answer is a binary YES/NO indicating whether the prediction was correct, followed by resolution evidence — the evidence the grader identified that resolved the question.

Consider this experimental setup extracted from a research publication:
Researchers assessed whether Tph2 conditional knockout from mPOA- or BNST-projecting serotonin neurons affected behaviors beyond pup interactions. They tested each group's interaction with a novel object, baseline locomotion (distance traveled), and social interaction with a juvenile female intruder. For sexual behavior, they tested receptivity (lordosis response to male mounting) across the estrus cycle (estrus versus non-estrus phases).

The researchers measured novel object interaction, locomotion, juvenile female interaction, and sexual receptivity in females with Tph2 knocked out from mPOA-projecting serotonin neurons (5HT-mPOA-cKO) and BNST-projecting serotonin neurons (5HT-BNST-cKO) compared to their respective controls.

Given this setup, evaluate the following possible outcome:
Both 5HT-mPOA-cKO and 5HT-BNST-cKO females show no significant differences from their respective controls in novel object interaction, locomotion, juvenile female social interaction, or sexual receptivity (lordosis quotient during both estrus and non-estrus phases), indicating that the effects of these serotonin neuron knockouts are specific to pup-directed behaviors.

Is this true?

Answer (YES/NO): NO